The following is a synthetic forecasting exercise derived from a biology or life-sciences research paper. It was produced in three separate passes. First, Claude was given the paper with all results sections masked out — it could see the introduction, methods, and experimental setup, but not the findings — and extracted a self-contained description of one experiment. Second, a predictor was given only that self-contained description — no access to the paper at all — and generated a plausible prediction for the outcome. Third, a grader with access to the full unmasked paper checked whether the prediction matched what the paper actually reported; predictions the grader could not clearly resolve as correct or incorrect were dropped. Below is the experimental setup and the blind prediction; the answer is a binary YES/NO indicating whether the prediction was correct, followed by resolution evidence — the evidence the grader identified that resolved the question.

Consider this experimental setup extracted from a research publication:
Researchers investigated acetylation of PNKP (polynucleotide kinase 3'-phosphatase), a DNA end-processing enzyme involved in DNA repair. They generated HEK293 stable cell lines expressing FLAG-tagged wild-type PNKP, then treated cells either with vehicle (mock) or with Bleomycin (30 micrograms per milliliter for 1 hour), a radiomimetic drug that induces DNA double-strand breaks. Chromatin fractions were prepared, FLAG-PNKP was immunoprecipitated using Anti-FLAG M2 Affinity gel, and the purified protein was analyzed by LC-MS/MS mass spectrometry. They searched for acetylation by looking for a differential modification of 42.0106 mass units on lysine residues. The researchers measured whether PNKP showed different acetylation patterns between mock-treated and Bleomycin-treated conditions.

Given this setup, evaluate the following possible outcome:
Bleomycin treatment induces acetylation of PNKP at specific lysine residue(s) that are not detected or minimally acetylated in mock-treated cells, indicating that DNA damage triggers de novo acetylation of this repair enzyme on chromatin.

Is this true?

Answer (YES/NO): YES